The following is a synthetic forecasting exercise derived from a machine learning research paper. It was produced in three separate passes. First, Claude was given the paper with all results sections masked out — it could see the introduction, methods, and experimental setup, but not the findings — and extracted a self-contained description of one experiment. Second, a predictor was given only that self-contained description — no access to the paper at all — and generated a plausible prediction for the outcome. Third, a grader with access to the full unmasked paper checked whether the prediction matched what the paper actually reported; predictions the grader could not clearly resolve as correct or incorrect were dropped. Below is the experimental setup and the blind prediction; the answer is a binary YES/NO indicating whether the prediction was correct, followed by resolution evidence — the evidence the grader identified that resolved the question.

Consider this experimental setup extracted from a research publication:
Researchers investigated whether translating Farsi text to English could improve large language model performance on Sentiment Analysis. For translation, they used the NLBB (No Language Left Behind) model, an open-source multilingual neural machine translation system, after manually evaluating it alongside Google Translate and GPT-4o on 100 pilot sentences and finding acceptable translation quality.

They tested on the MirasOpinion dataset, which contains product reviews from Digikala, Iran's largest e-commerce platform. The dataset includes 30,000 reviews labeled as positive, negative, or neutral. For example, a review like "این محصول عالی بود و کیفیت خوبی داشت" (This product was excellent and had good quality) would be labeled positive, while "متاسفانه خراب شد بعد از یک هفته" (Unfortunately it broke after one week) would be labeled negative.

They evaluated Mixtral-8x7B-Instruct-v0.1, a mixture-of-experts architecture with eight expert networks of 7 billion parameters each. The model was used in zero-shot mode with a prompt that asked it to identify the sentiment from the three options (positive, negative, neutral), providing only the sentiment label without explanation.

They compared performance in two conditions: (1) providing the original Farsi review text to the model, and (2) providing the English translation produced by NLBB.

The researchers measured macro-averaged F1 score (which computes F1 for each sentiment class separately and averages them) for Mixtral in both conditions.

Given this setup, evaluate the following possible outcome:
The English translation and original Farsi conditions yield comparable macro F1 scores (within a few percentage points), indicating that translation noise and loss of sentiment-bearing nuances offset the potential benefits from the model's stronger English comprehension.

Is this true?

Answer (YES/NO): NO